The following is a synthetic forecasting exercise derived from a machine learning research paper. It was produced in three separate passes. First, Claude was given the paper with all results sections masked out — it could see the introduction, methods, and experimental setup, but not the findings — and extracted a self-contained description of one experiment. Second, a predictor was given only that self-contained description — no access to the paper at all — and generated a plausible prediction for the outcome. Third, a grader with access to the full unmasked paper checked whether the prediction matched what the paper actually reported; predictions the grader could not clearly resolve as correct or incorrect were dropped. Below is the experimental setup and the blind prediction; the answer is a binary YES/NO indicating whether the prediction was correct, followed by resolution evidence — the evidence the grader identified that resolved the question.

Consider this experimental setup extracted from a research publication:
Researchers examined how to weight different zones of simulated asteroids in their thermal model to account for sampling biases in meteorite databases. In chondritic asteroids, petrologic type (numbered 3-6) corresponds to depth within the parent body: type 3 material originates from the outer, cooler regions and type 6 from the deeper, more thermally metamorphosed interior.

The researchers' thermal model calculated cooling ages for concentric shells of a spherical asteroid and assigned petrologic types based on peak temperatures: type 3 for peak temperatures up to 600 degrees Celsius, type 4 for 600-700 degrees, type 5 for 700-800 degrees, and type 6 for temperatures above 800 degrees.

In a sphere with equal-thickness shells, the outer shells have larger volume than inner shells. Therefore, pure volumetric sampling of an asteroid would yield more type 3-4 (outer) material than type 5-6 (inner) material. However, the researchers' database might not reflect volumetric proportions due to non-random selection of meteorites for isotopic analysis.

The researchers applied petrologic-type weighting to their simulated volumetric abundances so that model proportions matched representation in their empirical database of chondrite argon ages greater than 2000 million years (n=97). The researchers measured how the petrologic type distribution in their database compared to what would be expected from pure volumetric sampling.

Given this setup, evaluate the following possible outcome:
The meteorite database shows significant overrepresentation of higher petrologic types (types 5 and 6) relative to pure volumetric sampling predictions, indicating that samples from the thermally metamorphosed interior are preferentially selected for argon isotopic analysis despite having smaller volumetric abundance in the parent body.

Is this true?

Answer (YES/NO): YES